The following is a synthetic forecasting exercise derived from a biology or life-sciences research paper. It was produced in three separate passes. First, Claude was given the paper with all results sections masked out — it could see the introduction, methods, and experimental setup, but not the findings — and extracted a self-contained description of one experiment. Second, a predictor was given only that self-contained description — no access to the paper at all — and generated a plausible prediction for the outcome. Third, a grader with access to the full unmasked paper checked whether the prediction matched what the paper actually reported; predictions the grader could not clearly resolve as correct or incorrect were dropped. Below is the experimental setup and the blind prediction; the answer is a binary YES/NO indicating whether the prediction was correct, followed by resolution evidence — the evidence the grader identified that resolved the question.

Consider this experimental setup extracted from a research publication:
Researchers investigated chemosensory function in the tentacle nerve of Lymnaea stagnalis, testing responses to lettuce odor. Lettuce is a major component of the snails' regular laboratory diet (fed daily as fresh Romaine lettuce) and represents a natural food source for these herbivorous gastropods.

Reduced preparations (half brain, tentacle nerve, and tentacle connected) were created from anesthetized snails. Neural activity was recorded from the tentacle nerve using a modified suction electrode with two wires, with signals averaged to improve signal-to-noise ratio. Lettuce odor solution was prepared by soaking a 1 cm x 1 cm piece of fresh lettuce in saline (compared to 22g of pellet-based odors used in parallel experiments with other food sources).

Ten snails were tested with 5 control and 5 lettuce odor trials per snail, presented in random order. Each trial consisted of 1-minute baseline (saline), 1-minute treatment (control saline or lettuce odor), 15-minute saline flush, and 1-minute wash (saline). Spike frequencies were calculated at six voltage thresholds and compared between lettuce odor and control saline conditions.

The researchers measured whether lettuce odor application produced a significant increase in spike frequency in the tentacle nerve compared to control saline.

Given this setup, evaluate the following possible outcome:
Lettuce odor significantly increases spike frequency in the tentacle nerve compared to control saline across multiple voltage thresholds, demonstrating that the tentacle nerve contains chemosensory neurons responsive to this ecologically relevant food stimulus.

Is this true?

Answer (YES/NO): NO